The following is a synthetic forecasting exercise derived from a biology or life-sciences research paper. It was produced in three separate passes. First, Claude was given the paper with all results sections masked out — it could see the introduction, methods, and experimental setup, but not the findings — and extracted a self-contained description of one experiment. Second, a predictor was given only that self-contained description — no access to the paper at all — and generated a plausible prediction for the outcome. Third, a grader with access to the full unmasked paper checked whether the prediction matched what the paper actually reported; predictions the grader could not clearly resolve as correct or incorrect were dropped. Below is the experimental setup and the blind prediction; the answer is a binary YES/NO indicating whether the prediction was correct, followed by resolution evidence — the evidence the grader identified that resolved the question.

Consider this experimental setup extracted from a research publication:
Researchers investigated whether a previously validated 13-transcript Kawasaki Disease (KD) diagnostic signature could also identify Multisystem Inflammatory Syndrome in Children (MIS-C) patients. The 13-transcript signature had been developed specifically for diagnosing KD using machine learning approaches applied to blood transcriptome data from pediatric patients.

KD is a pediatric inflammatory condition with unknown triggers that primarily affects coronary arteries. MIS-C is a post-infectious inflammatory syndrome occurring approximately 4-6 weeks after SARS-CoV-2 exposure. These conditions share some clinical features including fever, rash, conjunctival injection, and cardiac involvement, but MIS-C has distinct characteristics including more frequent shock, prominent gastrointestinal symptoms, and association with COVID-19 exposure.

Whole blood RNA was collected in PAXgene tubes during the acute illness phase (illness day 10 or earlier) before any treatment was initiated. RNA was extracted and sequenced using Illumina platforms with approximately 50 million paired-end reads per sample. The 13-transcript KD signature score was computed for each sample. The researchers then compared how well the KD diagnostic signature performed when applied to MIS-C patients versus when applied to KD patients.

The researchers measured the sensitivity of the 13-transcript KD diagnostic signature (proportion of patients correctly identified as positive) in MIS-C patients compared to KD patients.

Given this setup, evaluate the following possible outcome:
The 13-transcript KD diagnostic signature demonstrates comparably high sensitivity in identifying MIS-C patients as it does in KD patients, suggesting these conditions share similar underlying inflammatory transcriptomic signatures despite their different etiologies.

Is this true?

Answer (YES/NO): YES